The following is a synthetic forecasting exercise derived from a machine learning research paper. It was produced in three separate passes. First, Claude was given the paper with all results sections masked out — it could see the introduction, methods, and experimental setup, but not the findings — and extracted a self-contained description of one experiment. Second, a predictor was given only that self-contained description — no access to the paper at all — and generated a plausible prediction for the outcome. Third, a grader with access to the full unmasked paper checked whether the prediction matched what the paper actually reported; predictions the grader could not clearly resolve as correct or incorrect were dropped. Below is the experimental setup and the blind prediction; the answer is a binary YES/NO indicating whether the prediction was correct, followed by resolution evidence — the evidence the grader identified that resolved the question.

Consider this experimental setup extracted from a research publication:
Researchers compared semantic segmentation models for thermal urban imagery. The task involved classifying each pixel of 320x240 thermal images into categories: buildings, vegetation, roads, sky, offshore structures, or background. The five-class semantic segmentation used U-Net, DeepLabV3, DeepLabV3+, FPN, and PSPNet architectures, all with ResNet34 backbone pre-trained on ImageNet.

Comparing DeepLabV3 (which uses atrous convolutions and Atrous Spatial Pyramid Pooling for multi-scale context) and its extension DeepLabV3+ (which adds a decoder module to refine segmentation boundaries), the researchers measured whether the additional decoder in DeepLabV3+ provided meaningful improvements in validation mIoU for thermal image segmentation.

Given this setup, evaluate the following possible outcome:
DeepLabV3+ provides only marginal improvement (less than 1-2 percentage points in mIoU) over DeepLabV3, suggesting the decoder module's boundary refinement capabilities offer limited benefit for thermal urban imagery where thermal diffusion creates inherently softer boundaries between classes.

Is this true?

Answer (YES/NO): NO